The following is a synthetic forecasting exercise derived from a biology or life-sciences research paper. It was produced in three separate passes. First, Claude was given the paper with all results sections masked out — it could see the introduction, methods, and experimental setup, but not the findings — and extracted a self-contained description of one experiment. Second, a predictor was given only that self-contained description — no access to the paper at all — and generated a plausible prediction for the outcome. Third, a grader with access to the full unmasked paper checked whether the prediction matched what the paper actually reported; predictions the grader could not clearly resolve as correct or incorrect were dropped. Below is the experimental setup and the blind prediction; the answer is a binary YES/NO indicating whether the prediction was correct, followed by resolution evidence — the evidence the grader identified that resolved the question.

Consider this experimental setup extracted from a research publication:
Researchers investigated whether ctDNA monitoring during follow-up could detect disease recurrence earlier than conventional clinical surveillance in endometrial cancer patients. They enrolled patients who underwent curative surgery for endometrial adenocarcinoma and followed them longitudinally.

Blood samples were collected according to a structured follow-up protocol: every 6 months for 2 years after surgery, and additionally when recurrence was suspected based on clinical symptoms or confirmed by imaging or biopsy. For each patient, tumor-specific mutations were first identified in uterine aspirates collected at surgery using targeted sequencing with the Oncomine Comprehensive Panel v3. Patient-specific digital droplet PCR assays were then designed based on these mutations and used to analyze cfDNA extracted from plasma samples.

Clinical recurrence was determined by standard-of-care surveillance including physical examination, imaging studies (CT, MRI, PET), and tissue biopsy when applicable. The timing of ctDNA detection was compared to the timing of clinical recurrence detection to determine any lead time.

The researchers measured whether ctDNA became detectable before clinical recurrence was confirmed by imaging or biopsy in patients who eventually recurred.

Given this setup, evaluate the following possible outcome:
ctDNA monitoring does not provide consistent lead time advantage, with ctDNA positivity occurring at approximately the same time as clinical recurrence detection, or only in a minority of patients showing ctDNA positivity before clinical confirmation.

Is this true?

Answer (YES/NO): NO